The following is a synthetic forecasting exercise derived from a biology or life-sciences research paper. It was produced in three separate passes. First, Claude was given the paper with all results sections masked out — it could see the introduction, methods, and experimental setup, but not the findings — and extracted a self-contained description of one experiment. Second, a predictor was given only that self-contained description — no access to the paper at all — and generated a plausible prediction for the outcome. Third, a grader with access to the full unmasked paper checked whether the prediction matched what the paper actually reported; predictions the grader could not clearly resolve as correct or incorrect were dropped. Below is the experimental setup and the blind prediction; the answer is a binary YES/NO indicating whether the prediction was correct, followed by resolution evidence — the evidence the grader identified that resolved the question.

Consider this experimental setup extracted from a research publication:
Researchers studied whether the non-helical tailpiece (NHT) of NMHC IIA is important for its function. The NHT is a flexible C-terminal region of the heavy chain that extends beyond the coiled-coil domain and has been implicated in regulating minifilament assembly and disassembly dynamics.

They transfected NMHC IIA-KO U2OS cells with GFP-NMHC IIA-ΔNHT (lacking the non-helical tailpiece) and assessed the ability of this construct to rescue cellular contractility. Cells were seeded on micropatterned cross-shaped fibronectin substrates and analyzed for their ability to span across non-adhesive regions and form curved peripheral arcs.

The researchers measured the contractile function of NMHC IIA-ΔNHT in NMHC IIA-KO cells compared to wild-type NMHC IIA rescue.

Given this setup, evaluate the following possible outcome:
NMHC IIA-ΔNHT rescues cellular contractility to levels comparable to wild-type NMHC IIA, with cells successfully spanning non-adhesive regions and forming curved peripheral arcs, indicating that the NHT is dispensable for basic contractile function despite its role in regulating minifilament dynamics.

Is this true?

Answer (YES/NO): NO